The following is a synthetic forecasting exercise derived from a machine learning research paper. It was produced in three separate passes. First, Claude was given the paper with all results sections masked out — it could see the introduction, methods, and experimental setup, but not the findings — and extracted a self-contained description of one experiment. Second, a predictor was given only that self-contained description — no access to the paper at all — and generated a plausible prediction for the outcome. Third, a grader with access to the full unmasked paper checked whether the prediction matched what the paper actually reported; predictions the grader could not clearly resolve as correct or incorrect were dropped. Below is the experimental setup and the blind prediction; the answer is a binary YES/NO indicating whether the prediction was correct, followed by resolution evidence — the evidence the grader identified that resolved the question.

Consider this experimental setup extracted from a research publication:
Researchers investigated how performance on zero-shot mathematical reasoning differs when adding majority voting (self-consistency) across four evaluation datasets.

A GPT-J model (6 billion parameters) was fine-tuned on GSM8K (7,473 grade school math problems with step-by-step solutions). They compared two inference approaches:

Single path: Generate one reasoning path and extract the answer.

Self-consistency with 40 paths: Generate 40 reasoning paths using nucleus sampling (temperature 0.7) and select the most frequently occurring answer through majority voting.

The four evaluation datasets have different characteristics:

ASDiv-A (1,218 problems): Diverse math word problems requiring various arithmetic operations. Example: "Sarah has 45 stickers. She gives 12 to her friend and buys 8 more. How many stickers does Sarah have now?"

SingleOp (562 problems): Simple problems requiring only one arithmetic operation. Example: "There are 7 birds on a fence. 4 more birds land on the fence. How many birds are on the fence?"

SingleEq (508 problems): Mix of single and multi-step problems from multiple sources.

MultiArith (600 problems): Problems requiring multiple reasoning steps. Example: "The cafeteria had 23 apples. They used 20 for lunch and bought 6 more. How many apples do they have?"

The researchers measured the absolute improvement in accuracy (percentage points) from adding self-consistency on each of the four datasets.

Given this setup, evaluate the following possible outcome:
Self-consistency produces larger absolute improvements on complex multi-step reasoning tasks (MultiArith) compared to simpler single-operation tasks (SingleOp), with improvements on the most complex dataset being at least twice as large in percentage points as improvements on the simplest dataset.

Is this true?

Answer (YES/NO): YES